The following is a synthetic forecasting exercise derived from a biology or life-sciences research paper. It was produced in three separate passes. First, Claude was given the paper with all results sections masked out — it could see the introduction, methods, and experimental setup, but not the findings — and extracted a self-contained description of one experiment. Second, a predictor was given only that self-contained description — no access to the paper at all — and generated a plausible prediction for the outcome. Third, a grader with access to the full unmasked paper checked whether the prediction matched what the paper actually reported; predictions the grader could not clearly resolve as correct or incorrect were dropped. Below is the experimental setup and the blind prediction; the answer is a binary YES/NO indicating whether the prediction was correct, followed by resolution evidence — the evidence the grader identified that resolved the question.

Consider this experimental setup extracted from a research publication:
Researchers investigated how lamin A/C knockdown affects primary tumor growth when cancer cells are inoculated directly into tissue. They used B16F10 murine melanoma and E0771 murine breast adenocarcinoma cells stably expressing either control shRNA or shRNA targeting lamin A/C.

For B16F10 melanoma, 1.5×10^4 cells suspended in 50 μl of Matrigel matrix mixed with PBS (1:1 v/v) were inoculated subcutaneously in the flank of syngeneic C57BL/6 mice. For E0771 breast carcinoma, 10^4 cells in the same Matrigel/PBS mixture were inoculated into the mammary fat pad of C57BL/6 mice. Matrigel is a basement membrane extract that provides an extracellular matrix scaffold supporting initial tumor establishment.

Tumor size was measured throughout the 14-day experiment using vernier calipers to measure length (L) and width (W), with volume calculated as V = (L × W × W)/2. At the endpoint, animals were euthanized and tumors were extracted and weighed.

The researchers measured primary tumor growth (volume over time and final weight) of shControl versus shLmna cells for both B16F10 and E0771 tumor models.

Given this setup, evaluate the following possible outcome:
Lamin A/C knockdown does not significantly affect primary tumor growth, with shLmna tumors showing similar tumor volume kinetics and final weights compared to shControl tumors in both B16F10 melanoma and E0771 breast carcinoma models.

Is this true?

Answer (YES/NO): YES